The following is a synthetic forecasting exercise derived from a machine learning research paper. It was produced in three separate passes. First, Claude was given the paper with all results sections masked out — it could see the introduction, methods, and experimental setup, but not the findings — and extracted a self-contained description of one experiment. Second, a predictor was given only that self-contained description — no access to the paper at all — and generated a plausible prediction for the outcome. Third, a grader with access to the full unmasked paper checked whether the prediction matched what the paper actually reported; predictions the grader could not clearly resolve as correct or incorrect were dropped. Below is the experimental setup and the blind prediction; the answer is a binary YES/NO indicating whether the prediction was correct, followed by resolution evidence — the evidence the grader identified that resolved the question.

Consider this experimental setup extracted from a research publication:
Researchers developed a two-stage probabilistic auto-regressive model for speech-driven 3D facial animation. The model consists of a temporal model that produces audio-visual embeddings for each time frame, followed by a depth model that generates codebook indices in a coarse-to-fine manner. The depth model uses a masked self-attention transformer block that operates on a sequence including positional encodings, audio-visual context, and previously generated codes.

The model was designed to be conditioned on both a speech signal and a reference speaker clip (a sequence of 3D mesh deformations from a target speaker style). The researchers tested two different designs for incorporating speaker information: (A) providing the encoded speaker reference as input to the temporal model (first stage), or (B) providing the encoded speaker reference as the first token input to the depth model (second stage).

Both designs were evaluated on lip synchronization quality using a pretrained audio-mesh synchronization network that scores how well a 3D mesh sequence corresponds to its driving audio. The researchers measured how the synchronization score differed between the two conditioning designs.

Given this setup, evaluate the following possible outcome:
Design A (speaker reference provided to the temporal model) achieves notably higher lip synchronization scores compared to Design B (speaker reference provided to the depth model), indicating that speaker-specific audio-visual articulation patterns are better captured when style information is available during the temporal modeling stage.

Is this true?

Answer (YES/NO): NO